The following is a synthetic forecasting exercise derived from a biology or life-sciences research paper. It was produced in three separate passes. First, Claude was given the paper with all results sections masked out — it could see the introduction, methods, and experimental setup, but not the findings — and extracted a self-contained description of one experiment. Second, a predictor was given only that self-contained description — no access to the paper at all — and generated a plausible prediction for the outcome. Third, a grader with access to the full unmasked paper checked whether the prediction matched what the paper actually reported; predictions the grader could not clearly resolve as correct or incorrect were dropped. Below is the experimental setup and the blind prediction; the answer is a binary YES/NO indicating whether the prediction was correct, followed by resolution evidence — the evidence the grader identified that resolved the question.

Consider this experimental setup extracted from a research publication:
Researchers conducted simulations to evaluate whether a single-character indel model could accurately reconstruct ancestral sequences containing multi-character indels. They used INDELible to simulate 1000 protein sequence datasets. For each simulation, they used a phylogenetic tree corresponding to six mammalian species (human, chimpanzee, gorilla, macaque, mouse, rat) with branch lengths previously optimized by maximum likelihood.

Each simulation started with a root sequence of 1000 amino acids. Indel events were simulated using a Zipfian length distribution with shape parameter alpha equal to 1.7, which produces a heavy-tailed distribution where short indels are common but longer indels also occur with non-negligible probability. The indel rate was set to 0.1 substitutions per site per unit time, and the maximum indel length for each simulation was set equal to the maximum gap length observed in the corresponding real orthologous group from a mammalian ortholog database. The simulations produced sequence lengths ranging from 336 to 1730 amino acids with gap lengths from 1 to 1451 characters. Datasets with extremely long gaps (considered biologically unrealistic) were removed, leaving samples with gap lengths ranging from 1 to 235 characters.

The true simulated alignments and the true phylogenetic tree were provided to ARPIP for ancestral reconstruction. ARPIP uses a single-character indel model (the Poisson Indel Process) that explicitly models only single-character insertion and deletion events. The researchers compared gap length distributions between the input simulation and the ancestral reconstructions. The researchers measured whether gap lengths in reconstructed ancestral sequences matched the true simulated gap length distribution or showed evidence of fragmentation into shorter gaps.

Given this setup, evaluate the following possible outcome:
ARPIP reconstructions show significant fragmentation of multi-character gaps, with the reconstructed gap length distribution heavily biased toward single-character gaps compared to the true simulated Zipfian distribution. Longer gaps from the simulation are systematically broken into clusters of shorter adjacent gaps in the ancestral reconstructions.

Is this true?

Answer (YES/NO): NO